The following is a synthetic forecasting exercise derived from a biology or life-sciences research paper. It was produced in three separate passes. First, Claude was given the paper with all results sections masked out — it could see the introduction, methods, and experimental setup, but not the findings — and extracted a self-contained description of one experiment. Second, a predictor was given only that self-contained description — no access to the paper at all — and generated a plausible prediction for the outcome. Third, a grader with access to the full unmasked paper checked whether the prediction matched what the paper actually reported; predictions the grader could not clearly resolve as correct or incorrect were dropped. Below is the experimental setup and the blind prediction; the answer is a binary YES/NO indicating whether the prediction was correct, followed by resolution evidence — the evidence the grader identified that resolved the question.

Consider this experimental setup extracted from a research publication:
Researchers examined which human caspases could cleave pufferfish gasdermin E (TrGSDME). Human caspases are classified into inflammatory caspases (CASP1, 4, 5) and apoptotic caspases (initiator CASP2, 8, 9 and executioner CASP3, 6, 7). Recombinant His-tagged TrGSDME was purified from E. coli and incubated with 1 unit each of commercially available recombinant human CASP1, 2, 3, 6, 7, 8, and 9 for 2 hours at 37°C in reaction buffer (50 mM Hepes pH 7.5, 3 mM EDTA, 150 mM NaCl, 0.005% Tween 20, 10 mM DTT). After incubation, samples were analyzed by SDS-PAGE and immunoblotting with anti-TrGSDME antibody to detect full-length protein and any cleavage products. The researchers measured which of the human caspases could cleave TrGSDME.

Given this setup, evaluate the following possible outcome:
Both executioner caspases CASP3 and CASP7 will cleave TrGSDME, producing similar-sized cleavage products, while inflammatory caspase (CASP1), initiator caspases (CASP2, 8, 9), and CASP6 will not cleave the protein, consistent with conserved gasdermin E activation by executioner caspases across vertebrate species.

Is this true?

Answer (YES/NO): YES